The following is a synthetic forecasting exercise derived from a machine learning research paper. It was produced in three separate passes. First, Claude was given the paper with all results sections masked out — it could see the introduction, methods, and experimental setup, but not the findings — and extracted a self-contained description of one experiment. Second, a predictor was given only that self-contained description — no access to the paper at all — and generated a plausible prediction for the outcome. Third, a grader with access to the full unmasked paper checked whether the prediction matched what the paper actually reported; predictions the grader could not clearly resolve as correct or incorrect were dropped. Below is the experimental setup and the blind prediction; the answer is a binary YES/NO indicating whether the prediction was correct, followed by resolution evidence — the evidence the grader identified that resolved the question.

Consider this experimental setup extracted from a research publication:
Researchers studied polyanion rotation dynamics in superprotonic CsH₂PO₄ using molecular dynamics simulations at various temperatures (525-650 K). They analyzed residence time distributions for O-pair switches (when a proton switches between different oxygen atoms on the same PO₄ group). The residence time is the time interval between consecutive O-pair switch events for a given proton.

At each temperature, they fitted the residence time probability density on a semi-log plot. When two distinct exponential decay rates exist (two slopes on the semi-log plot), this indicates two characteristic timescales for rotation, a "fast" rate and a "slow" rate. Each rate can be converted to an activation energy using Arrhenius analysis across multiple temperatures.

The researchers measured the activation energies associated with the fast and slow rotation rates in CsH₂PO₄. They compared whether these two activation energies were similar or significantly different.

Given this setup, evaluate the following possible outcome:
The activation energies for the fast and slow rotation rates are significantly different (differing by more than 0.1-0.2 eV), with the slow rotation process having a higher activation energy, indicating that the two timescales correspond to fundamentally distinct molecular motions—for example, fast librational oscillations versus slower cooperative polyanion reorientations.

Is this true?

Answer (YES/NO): YES